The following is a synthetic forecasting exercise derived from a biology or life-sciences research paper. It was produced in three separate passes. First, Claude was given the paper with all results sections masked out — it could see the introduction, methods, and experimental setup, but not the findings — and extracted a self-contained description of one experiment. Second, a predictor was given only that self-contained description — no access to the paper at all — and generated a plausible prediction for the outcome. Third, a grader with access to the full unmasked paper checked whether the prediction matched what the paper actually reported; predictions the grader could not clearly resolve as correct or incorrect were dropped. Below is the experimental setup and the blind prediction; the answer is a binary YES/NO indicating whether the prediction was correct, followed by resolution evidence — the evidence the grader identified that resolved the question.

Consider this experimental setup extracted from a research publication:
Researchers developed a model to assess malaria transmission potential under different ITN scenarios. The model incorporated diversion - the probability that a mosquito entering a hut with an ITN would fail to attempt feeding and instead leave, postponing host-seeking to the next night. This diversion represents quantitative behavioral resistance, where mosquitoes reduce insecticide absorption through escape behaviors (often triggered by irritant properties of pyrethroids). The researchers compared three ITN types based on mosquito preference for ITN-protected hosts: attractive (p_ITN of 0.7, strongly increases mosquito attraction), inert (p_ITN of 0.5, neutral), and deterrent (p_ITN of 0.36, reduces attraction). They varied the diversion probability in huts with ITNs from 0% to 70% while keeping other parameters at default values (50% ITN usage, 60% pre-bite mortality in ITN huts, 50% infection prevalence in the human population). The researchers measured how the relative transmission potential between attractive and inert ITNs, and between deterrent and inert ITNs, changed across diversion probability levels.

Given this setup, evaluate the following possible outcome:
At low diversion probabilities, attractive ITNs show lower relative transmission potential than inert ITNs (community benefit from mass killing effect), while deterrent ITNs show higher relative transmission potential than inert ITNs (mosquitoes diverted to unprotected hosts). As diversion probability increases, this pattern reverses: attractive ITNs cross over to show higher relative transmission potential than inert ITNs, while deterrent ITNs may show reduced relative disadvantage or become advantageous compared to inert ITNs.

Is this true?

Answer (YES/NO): NO